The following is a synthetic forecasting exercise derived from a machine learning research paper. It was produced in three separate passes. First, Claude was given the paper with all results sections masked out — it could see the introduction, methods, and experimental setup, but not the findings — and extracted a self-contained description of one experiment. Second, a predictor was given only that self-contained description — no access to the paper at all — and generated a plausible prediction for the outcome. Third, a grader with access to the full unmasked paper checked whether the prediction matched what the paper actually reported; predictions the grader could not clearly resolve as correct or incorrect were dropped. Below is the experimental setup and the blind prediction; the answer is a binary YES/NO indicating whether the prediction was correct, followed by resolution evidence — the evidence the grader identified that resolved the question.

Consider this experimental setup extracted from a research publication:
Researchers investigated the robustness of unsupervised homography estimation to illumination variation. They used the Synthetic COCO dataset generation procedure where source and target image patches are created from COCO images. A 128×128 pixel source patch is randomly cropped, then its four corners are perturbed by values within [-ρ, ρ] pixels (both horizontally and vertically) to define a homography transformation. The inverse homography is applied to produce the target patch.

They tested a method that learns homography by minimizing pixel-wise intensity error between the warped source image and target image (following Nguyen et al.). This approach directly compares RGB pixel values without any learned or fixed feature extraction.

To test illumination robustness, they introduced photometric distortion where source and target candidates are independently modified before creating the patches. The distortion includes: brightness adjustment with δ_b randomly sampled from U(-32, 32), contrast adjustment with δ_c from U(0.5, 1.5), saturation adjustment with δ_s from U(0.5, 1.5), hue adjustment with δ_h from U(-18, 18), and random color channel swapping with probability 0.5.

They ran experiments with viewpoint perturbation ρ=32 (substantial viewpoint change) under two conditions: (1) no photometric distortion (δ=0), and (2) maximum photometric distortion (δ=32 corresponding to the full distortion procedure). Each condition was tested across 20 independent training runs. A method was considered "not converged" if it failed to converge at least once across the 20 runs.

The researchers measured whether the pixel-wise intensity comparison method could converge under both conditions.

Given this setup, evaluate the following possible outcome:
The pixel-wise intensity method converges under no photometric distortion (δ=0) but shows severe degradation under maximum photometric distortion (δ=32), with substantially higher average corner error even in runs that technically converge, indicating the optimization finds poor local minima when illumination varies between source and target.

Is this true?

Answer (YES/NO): NO